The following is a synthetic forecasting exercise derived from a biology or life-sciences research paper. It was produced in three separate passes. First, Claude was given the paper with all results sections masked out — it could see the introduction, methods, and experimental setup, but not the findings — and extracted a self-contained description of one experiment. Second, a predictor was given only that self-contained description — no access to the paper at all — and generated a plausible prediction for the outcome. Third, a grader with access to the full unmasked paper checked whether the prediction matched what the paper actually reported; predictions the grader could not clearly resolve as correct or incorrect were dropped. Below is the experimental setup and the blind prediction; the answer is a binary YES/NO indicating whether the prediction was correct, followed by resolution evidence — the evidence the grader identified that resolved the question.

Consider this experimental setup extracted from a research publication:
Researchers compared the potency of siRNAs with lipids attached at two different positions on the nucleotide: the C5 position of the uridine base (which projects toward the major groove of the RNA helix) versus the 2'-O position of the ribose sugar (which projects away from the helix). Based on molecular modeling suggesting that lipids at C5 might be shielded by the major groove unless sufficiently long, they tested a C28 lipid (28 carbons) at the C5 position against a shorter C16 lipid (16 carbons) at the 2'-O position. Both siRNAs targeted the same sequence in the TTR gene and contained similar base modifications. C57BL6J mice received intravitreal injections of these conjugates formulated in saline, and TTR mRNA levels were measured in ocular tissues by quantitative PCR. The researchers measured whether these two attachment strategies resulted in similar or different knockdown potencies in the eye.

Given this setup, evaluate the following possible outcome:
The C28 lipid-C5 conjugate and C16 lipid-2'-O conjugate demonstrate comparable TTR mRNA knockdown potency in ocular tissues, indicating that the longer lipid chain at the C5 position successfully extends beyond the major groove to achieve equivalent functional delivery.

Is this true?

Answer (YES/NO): YES